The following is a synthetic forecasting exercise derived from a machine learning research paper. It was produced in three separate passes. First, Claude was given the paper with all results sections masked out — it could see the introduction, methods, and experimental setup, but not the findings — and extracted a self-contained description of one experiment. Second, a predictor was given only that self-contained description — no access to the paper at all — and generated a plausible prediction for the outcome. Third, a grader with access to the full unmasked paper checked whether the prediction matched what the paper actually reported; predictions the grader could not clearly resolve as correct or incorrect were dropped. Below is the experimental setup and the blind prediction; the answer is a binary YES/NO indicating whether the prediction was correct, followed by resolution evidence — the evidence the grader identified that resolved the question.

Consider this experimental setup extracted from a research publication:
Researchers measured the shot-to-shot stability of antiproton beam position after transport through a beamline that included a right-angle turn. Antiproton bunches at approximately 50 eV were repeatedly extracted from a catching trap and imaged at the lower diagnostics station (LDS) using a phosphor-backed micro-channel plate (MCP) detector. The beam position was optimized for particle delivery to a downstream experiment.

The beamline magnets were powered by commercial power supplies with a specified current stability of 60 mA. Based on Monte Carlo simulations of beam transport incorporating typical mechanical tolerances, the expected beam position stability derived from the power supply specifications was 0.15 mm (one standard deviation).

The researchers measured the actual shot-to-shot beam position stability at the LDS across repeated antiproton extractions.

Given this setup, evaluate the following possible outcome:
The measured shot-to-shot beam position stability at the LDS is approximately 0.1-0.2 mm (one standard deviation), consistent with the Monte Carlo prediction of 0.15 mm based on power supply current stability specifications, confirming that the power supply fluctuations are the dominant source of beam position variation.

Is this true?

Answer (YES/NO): NO